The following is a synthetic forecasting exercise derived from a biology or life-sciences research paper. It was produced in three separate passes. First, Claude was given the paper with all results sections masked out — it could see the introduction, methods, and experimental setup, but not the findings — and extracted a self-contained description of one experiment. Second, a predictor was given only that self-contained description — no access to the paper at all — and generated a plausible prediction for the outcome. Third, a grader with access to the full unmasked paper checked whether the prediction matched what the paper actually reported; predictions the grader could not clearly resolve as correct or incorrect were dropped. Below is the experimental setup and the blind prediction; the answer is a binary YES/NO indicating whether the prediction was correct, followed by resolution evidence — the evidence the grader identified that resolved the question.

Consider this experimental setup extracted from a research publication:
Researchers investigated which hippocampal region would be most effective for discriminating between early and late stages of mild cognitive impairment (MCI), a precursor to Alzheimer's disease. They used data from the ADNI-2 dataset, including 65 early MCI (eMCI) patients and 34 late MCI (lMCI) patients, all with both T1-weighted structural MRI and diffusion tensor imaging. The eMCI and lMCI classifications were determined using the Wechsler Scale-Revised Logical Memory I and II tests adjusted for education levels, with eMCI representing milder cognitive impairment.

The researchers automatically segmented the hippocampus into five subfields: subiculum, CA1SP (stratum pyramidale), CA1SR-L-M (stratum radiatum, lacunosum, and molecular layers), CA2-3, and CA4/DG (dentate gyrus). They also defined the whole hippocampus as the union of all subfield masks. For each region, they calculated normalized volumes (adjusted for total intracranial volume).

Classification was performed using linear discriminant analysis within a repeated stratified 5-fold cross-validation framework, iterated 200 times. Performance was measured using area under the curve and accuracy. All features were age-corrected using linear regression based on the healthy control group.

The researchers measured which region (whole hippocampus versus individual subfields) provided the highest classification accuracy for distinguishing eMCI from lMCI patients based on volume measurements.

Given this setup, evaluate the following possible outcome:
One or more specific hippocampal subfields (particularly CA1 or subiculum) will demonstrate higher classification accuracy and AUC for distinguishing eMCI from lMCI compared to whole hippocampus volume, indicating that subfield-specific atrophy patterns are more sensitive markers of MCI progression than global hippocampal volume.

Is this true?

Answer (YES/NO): YES